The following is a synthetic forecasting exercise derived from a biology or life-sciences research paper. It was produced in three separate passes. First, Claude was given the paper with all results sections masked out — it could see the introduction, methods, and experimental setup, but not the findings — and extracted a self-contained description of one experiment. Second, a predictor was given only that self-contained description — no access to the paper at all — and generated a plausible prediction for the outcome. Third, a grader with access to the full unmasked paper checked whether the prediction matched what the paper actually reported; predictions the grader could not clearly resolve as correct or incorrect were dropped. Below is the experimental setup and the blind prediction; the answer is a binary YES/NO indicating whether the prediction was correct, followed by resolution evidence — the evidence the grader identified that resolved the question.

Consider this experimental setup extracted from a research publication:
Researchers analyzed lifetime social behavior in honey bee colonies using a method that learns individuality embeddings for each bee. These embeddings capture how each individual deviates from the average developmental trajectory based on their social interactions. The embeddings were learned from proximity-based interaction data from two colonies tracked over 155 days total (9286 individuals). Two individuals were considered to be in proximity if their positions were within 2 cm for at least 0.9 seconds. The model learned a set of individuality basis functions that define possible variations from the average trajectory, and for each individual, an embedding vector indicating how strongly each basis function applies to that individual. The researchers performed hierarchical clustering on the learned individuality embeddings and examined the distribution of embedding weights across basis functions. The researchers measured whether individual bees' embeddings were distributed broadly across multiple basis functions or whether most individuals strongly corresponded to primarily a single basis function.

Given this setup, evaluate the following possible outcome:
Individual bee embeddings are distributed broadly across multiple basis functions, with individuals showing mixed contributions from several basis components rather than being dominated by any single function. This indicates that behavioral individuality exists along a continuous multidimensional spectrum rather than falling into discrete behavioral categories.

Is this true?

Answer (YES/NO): NO